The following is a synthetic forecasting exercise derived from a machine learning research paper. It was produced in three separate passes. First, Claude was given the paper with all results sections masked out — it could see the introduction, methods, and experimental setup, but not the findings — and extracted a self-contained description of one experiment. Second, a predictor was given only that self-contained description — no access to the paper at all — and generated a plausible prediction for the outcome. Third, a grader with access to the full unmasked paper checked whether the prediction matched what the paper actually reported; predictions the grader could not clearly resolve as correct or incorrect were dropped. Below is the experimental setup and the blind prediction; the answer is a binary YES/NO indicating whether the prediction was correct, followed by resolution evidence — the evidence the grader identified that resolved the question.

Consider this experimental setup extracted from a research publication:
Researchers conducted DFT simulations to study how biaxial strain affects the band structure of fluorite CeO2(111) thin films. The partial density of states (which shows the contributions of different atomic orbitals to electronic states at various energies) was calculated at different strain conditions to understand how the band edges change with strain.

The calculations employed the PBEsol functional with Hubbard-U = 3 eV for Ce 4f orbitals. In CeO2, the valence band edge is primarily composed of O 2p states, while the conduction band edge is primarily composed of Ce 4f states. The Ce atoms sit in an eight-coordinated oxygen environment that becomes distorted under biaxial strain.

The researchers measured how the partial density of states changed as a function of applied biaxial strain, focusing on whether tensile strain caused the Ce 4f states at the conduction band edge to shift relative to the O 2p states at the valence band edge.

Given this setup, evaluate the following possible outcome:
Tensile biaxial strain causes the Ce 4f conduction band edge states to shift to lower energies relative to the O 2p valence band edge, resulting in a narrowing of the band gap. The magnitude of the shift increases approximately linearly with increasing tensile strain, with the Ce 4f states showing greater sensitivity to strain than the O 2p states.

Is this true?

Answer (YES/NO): NO